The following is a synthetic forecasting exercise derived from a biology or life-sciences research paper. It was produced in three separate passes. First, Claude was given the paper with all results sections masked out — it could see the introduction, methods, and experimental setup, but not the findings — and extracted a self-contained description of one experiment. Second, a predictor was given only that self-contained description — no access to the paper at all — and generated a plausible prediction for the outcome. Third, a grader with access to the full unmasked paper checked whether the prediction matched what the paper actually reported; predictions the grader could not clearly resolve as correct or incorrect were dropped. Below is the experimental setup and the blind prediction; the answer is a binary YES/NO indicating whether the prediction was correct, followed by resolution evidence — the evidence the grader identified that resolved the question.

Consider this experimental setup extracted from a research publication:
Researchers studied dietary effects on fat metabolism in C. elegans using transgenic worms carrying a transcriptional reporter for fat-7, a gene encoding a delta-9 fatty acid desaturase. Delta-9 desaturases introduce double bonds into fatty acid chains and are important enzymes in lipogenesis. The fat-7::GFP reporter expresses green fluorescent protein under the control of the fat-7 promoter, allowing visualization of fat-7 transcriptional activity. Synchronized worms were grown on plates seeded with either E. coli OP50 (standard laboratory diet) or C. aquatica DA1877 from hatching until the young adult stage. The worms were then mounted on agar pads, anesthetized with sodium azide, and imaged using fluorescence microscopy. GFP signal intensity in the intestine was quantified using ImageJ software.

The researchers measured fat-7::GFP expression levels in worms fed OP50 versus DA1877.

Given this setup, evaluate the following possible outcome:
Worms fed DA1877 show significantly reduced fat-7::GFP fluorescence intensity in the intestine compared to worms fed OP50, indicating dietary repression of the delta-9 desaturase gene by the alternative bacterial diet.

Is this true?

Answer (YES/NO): YES